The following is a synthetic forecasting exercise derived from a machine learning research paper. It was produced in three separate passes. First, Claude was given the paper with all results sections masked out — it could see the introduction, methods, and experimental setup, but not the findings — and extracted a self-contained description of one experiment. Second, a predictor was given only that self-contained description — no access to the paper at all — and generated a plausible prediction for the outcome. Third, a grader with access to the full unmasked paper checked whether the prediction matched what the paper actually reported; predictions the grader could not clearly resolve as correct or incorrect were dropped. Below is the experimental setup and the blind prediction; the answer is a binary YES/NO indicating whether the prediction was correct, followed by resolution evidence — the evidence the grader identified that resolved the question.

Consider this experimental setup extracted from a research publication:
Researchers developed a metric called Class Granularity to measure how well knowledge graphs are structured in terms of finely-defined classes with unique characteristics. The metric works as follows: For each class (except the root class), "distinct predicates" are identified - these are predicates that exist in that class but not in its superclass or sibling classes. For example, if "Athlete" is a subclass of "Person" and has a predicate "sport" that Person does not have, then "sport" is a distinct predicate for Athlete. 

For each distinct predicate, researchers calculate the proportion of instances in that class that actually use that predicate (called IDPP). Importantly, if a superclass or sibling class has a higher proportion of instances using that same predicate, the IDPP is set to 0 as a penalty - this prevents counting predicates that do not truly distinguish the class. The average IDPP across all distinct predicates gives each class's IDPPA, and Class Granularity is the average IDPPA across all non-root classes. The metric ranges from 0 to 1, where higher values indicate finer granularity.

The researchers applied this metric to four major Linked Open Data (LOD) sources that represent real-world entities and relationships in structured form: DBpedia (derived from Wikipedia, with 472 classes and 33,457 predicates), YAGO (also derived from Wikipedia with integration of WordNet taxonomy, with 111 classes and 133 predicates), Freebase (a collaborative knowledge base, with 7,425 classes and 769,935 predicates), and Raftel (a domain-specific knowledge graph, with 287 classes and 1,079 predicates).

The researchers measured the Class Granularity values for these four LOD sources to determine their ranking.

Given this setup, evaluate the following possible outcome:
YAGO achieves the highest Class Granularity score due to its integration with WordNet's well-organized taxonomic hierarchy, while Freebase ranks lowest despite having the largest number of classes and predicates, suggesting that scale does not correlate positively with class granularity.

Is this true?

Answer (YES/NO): NO